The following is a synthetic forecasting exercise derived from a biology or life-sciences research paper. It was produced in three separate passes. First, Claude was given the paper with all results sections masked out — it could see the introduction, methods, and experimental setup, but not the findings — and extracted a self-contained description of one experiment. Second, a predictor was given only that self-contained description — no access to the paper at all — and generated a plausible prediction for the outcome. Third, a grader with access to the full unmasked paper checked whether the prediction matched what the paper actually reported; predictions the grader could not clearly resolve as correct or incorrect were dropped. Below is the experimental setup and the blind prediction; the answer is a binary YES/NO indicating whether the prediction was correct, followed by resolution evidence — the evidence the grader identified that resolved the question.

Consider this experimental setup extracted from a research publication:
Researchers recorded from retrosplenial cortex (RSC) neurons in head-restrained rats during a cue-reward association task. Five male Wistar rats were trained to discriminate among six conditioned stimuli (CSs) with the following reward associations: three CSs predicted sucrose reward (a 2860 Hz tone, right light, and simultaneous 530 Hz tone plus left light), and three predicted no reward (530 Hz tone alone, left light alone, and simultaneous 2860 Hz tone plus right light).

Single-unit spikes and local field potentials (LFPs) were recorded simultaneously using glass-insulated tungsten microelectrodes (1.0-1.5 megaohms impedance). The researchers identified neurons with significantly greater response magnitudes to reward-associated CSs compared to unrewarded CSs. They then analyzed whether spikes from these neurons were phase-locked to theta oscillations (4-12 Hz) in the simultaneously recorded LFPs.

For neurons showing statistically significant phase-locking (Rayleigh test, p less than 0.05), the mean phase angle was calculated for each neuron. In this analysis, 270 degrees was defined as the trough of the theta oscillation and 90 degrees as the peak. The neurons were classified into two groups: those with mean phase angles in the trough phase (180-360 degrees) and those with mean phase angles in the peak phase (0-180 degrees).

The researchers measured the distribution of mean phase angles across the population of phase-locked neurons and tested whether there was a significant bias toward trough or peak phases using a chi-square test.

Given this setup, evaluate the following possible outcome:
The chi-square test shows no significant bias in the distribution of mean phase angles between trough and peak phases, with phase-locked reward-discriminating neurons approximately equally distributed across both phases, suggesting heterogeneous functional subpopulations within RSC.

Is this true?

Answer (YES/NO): NO